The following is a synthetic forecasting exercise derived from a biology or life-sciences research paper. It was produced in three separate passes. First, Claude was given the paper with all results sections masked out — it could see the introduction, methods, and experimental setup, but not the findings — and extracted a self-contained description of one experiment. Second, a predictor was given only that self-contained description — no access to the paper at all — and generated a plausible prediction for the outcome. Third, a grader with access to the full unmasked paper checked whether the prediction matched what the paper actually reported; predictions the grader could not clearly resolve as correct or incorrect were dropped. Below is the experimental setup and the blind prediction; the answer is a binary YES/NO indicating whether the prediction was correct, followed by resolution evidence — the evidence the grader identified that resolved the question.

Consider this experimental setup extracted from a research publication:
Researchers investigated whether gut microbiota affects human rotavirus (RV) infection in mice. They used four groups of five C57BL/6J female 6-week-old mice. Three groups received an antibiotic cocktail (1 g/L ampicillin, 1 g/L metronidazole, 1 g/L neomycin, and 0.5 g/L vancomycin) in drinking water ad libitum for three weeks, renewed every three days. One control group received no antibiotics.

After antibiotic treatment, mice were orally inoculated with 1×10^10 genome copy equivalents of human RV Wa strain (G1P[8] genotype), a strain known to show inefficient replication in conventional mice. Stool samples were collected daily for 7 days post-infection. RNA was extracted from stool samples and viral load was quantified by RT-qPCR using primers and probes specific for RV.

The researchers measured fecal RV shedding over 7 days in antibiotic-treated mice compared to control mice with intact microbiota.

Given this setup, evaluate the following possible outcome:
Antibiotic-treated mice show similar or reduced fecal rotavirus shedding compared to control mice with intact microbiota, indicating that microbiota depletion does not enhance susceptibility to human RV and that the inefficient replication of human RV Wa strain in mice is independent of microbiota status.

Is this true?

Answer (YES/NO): NO